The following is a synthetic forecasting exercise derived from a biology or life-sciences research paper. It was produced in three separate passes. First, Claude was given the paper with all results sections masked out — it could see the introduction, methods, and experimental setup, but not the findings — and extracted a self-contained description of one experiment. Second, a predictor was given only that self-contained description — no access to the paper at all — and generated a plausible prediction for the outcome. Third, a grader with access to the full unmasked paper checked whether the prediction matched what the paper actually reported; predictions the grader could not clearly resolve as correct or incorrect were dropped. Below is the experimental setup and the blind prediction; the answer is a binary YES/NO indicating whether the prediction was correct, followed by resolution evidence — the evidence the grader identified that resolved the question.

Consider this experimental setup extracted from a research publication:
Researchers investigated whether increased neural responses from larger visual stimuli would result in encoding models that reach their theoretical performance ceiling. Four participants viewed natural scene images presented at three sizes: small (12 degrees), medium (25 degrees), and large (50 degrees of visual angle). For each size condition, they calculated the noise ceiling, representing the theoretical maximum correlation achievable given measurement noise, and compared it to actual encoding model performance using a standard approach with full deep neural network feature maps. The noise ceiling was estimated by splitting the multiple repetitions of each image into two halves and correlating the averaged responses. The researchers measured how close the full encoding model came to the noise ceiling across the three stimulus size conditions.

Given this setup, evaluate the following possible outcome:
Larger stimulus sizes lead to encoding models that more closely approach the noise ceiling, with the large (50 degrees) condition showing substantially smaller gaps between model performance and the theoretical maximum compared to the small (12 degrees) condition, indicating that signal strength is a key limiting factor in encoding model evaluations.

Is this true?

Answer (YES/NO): NO